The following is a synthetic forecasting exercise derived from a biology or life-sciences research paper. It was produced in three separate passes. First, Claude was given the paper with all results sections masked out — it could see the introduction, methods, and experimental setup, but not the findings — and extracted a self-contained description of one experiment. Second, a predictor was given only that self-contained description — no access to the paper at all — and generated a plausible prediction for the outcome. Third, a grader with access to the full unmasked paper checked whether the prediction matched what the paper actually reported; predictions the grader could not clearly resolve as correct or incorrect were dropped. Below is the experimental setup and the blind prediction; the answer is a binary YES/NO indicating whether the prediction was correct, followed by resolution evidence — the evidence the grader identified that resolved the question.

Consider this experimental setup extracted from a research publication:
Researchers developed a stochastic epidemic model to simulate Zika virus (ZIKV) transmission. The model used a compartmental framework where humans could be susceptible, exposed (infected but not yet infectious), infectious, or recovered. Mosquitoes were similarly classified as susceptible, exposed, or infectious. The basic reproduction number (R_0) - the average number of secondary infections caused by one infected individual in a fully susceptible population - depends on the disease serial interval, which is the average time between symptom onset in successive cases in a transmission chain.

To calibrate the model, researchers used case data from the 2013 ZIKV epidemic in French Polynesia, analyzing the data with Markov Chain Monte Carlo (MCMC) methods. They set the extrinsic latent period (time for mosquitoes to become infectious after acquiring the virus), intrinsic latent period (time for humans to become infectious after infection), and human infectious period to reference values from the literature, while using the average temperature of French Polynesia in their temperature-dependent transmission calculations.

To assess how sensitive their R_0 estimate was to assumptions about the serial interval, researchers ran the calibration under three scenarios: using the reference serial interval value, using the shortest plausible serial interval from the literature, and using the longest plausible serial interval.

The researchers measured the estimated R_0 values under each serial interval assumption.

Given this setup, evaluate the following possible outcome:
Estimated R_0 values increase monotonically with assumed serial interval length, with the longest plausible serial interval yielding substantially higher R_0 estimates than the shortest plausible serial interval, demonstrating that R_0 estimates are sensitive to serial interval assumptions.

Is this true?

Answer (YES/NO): YES